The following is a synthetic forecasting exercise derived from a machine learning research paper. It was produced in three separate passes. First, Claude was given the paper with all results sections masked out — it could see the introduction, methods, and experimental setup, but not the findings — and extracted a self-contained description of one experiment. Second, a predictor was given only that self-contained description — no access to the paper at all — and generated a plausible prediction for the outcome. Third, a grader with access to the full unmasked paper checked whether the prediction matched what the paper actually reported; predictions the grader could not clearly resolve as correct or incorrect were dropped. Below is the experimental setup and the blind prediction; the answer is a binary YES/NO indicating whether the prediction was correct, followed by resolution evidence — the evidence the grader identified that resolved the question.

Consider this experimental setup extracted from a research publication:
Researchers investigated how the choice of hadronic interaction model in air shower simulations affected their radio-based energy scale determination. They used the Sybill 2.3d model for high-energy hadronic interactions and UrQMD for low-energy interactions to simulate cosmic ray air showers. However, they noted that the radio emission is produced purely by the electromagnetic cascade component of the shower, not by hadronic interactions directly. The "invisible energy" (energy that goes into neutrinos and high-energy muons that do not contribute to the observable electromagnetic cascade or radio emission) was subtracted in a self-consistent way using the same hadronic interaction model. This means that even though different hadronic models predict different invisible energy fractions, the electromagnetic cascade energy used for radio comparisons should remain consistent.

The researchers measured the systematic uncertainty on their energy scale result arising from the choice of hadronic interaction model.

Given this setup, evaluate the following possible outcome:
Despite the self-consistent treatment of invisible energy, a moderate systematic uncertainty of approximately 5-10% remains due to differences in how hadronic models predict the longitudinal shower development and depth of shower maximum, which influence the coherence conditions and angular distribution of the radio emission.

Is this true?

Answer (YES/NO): NO